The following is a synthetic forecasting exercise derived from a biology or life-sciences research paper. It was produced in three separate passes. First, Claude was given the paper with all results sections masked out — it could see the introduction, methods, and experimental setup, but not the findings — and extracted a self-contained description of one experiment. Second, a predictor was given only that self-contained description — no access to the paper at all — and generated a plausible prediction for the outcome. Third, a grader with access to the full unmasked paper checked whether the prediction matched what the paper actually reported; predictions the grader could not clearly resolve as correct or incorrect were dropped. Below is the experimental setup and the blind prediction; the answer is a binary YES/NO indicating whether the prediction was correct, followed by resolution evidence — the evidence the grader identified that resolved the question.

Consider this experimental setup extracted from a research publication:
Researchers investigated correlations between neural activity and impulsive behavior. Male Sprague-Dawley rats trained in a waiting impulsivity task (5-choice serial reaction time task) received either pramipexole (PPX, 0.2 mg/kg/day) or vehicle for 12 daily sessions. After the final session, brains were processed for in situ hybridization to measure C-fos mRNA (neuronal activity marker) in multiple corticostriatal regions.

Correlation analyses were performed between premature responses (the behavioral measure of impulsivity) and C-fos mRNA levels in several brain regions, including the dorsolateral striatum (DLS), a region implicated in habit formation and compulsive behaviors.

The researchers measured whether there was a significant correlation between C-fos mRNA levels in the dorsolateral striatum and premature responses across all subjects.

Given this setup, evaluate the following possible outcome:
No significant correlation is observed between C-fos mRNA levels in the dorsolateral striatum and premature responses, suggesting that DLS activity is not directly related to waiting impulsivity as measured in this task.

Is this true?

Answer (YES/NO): YES